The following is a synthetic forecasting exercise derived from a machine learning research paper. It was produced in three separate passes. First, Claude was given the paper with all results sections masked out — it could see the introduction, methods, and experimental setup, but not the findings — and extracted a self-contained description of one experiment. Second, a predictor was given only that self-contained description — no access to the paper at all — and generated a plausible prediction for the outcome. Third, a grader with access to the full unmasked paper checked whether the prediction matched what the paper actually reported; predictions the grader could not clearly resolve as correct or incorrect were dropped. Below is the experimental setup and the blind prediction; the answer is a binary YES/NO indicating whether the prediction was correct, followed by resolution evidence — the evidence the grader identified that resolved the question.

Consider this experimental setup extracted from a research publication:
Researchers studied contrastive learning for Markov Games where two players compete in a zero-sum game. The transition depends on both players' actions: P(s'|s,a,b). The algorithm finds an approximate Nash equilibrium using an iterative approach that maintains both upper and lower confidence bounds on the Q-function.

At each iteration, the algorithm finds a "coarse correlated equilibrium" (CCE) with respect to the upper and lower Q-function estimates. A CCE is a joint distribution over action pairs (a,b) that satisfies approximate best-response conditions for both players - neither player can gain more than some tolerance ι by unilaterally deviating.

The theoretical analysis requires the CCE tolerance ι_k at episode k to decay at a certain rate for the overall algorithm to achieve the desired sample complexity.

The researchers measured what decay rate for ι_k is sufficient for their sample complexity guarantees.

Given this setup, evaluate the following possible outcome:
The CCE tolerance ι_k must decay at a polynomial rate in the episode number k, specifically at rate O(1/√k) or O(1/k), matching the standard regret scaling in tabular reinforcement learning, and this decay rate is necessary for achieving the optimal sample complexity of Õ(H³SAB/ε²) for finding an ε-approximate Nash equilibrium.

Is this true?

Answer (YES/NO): NO